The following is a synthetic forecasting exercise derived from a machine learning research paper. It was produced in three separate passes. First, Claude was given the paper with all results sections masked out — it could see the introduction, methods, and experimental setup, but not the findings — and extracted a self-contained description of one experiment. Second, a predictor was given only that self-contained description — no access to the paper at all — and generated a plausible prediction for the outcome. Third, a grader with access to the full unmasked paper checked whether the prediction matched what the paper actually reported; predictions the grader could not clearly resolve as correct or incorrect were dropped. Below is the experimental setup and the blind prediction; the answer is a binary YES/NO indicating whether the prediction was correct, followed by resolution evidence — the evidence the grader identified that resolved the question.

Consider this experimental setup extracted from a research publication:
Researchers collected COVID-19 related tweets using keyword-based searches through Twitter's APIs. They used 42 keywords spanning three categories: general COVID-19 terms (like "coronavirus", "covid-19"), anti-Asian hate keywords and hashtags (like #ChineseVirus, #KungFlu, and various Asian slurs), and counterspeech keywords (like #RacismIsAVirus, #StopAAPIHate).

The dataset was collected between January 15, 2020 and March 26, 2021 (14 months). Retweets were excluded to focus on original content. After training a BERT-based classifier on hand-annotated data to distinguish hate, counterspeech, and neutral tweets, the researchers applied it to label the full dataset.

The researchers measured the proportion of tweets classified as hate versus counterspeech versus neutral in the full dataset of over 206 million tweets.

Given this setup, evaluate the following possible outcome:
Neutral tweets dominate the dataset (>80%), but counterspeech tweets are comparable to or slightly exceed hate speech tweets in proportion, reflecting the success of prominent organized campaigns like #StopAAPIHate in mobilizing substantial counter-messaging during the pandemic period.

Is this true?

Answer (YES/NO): NO